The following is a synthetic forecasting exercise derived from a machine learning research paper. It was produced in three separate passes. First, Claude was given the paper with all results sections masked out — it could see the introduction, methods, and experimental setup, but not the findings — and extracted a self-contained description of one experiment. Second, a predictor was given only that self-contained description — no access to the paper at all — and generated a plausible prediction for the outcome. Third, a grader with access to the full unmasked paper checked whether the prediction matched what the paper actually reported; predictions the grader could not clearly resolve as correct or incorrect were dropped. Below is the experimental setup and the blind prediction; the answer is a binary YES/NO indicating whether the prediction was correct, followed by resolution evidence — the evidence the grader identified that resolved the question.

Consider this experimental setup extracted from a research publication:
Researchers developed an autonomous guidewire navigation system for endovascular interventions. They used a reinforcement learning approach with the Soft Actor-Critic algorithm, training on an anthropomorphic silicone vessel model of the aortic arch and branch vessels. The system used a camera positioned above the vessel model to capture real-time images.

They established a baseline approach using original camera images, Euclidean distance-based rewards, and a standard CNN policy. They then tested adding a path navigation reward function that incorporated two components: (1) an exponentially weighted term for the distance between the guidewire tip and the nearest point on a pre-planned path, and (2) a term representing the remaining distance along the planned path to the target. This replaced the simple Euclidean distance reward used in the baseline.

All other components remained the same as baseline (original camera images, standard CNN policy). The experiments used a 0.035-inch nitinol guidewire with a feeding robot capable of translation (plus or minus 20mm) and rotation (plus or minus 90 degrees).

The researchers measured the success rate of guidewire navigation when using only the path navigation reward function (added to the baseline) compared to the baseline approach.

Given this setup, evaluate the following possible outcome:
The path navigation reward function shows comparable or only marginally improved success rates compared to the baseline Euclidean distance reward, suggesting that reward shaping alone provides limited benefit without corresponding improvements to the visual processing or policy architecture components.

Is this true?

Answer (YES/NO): YES